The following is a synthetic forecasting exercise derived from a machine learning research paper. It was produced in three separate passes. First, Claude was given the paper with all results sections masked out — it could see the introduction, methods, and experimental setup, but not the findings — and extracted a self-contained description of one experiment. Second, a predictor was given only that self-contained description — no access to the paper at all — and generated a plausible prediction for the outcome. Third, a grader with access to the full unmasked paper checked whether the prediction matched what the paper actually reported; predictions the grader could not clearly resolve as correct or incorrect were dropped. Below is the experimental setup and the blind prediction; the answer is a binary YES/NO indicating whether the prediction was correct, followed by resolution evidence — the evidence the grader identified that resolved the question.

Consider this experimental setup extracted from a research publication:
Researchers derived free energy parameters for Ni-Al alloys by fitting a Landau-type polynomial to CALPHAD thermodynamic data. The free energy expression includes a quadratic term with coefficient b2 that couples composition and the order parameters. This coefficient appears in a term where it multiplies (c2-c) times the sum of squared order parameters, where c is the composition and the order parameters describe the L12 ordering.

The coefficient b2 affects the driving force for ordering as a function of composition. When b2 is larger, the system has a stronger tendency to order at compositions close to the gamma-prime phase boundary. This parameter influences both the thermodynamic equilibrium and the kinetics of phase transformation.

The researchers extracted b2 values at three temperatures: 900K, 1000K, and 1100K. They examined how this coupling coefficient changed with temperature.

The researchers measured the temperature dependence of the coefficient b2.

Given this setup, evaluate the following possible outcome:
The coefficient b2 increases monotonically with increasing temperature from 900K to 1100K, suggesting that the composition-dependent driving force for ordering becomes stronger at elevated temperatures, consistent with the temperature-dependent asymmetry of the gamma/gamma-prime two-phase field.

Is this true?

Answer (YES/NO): YES